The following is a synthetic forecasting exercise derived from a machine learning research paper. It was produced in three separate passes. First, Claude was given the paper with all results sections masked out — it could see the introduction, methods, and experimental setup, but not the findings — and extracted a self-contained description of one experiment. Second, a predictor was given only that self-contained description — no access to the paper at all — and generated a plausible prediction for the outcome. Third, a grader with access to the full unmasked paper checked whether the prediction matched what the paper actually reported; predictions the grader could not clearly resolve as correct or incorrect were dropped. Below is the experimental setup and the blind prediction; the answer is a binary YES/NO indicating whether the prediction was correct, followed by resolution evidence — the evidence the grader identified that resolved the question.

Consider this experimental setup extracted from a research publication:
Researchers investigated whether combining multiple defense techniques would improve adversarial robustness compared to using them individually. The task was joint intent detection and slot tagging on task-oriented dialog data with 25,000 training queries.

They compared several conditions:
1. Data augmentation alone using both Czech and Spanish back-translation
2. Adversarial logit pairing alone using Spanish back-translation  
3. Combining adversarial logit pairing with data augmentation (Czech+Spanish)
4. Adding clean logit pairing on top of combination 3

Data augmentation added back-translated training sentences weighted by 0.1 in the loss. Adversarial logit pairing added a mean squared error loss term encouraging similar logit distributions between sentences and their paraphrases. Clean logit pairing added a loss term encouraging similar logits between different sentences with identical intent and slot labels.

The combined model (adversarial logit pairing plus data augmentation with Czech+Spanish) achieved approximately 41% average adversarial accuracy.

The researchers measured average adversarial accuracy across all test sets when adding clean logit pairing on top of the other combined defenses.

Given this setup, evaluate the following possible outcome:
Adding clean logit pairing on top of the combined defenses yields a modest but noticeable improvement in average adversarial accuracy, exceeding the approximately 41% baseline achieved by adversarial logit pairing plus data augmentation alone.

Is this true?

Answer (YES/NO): NO